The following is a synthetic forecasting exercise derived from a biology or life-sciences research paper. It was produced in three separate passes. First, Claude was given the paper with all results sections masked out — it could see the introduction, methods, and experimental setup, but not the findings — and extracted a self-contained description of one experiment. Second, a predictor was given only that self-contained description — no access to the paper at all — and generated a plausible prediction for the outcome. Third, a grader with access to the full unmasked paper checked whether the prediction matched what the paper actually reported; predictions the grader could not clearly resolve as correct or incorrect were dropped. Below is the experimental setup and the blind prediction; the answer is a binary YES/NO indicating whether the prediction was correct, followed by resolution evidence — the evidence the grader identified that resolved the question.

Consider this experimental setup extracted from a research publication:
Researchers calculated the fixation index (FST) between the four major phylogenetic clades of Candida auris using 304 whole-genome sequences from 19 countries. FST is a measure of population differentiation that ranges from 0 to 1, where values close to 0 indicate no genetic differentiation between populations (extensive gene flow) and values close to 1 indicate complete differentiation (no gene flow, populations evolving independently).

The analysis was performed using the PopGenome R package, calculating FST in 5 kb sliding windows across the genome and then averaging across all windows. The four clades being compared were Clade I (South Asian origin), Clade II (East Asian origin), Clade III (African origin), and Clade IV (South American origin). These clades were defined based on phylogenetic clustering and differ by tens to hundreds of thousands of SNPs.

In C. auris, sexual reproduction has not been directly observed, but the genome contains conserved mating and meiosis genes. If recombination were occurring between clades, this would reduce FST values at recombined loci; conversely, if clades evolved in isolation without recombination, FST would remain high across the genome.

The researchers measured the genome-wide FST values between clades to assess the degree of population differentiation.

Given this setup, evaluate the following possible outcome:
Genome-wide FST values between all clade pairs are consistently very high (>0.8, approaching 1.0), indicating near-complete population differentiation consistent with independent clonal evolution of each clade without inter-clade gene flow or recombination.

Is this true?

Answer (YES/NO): YES